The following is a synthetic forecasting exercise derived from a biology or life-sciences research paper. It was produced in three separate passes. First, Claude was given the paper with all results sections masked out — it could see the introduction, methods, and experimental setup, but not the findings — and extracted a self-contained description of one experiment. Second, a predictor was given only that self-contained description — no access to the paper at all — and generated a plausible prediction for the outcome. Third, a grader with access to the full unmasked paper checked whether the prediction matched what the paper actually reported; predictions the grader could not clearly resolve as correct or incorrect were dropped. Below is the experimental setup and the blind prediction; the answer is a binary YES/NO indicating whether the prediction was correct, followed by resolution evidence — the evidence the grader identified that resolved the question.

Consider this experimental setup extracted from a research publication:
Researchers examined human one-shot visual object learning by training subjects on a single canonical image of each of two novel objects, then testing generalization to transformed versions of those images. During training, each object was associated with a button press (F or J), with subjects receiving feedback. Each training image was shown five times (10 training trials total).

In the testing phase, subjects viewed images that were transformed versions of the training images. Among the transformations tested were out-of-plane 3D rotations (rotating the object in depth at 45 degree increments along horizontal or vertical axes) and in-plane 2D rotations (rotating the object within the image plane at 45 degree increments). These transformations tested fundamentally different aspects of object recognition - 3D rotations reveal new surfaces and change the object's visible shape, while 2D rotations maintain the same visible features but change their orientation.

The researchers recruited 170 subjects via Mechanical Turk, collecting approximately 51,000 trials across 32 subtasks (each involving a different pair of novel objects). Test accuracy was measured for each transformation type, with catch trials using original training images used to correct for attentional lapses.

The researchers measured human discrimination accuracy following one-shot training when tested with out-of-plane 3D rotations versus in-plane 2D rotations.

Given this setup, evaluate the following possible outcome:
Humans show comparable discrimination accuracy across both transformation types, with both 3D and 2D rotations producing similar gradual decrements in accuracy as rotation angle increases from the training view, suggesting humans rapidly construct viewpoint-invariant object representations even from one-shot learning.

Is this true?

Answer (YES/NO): NO